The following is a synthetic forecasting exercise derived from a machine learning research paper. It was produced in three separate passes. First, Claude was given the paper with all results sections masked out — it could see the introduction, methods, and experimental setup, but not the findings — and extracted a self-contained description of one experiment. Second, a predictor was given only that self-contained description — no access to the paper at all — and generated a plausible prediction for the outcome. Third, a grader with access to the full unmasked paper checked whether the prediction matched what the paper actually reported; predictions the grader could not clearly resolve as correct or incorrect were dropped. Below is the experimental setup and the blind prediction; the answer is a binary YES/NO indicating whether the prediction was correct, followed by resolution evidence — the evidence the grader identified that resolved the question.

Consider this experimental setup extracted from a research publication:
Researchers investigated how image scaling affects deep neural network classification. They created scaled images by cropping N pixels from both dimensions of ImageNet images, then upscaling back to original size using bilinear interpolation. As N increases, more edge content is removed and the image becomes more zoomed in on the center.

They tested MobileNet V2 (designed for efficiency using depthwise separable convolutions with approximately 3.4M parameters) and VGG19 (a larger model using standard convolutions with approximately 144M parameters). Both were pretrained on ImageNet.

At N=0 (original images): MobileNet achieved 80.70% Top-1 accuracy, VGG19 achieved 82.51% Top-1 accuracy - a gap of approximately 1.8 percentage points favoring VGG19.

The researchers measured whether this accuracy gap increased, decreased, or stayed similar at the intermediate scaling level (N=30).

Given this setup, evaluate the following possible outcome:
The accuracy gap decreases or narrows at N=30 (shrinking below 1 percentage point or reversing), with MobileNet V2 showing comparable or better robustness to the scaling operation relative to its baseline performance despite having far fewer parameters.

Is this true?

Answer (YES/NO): YES